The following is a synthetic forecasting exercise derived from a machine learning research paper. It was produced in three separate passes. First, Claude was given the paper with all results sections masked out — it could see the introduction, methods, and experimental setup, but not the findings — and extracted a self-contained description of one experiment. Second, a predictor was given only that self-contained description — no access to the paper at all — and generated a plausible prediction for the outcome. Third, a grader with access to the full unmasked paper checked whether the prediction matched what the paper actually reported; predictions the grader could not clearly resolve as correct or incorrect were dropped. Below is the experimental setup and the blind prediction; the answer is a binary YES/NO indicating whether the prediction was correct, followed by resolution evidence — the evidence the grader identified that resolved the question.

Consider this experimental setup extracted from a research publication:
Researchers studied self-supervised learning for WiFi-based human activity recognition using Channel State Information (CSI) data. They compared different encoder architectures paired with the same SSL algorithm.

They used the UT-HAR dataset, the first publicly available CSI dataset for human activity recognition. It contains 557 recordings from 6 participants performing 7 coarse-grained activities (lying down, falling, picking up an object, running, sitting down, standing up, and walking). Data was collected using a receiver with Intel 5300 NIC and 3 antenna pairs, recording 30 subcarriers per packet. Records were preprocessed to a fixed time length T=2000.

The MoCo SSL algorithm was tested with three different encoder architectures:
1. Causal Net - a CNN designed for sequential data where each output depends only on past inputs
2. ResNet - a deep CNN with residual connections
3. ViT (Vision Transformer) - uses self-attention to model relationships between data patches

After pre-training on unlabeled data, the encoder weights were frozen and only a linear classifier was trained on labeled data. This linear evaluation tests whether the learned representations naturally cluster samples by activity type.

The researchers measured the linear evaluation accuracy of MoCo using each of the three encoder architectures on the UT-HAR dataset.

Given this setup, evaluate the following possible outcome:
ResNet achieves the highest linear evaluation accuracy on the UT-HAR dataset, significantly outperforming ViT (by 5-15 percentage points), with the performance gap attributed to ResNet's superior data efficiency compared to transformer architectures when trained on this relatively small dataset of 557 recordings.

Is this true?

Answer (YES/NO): NO